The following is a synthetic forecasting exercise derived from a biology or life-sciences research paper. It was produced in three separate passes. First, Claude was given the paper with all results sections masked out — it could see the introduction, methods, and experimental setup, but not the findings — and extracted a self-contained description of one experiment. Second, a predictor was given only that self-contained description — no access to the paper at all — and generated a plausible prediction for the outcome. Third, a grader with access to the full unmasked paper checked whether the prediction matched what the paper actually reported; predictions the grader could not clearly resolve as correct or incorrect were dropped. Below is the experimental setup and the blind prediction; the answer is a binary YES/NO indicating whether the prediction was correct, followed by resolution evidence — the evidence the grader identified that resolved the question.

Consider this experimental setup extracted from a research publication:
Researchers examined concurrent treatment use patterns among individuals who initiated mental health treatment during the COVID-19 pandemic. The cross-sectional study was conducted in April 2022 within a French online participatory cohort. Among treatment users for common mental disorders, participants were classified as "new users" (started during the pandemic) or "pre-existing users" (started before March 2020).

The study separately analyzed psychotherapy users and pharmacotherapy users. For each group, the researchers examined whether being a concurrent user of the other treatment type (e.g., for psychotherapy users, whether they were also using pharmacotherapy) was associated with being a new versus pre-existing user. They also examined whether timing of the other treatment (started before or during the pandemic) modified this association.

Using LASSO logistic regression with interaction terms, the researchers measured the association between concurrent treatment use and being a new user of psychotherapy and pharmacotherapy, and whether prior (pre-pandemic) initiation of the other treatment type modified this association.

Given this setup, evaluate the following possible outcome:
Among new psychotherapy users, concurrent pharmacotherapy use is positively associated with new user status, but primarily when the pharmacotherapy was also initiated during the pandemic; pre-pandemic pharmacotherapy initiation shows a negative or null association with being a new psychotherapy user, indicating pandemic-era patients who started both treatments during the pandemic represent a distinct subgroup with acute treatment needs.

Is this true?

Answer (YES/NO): YES